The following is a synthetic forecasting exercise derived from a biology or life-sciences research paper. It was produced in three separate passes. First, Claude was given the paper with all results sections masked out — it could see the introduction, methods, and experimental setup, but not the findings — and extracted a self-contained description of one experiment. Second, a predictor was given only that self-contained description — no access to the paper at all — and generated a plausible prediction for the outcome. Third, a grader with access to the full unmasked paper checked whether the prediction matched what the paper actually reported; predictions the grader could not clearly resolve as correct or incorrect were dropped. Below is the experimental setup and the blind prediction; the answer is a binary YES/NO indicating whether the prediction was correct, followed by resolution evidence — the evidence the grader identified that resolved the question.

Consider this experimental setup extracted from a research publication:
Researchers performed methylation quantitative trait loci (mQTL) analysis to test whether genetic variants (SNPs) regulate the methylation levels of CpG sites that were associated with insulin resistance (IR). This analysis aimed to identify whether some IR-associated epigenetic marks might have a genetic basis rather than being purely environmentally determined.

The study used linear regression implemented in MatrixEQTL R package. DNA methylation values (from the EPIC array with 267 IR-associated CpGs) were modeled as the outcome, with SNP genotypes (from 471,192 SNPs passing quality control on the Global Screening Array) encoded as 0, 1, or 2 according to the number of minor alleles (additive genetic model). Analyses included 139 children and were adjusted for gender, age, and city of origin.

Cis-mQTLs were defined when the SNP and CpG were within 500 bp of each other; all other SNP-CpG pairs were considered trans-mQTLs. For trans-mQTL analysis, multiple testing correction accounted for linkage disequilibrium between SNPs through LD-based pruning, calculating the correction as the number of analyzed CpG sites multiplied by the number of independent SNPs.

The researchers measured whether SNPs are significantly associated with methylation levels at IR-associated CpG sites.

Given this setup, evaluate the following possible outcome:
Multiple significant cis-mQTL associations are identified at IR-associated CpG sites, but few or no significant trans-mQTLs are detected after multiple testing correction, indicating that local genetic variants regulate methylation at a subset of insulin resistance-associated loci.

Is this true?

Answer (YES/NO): NO